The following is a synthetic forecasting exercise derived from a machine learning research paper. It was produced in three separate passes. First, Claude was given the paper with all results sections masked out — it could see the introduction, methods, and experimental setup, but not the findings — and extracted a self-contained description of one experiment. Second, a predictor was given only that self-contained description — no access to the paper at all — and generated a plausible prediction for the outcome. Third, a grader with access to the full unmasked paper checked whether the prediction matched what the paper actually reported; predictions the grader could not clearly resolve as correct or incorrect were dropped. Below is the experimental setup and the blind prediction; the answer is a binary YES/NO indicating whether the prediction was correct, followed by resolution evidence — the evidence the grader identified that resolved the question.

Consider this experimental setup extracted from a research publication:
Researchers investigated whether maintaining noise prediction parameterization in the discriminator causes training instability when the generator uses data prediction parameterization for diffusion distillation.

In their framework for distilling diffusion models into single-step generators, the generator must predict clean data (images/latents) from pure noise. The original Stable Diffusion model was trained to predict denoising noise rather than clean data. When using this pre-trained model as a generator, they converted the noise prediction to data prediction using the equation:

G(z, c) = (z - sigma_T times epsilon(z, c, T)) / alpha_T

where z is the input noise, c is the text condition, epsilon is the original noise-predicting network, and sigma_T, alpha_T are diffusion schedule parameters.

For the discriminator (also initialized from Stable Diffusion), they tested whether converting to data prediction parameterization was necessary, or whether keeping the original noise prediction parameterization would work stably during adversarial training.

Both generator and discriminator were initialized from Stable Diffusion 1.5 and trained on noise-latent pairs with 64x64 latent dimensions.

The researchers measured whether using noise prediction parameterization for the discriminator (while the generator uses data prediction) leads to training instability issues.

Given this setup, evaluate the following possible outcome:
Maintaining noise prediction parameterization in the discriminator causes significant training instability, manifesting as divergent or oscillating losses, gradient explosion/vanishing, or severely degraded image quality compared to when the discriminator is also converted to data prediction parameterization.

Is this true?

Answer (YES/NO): NO